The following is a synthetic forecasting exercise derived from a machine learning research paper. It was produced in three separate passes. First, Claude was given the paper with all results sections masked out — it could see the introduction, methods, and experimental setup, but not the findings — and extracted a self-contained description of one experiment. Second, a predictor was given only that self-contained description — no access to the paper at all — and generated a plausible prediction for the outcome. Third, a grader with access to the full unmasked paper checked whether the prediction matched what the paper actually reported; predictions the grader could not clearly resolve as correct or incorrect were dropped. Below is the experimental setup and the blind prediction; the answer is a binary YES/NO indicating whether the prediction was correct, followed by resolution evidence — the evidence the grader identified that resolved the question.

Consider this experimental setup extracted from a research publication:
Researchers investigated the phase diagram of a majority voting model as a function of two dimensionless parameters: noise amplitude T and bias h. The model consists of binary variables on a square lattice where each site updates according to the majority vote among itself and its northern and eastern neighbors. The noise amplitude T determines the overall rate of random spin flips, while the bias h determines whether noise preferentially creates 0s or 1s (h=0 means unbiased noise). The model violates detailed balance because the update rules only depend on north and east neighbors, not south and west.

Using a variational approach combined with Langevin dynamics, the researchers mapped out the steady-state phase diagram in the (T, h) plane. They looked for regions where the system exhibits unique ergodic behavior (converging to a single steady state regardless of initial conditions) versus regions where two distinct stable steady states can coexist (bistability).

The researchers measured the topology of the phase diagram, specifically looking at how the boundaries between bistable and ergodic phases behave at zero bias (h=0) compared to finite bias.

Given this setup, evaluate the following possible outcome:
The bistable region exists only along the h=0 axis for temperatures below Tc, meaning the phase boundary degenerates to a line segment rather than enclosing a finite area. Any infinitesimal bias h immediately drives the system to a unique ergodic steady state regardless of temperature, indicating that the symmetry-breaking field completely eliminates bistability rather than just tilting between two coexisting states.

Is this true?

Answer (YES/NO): NO